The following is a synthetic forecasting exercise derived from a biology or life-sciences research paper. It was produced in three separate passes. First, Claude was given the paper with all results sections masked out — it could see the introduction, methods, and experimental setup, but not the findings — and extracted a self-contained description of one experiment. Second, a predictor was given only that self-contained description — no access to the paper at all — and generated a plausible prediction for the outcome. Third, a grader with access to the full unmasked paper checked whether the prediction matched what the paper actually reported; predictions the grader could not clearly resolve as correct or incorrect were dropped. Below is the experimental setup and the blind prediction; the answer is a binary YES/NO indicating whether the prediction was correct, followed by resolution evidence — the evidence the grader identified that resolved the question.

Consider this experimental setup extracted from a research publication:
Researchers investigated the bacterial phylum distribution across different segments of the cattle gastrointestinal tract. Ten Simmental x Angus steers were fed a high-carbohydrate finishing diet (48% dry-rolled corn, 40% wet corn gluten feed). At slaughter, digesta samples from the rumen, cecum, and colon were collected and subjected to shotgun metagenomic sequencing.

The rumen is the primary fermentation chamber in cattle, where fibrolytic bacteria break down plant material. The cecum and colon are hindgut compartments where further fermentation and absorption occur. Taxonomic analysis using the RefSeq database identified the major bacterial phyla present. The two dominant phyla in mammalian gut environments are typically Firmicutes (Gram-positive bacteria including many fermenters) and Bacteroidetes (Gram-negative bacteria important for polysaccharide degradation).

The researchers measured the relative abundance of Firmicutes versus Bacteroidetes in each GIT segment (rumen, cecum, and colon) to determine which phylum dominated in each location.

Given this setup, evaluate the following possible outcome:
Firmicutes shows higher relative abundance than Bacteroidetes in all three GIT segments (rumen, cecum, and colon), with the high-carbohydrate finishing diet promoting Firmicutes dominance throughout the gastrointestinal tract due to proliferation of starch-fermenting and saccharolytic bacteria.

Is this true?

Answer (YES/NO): NO